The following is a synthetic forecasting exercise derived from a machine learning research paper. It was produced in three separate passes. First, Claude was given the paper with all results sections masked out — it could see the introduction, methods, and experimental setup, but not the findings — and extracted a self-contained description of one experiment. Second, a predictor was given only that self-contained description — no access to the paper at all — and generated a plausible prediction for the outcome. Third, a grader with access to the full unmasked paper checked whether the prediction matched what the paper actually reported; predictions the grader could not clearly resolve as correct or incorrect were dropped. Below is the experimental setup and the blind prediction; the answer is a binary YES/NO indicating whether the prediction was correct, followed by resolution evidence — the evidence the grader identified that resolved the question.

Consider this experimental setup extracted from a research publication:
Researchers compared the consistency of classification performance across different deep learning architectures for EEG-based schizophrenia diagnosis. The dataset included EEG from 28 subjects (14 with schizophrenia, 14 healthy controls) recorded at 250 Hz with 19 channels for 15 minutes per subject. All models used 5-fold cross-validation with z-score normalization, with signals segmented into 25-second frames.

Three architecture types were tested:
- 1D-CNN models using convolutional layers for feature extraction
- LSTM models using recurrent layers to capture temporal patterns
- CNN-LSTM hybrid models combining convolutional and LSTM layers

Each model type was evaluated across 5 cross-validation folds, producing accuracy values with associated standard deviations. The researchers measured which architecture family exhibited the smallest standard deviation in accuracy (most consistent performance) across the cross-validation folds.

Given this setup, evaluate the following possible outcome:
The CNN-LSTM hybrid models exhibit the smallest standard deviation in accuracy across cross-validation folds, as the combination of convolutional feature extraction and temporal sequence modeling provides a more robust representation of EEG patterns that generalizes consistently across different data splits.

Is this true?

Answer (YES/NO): YES